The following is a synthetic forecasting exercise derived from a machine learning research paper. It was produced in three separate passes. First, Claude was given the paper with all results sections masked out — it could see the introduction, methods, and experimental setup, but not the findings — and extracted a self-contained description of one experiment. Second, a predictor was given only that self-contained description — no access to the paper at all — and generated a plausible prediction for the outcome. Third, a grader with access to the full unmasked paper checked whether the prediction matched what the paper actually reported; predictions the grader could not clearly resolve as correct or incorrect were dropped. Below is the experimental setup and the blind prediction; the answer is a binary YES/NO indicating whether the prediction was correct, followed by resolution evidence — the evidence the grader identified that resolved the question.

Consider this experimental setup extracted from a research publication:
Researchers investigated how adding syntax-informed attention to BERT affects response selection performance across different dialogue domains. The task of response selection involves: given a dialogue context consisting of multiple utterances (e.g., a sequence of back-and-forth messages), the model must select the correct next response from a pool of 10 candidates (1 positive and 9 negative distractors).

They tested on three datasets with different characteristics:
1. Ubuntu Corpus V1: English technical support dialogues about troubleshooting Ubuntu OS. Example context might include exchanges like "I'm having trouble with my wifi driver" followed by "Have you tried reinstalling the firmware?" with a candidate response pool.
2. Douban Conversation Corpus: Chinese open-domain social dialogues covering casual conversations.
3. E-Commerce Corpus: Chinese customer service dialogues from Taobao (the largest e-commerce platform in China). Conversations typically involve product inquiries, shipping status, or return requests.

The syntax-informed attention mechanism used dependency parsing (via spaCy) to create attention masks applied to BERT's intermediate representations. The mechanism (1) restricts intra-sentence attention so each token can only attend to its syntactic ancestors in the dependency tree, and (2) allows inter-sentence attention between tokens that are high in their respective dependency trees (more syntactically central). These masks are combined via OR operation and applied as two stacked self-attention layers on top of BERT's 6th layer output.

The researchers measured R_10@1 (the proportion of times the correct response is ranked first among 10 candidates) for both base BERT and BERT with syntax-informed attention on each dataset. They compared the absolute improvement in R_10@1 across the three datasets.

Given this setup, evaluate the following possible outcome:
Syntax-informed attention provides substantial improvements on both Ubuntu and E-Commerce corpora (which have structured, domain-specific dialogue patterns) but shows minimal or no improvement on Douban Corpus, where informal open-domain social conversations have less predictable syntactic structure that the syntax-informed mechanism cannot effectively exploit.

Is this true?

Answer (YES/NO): NO